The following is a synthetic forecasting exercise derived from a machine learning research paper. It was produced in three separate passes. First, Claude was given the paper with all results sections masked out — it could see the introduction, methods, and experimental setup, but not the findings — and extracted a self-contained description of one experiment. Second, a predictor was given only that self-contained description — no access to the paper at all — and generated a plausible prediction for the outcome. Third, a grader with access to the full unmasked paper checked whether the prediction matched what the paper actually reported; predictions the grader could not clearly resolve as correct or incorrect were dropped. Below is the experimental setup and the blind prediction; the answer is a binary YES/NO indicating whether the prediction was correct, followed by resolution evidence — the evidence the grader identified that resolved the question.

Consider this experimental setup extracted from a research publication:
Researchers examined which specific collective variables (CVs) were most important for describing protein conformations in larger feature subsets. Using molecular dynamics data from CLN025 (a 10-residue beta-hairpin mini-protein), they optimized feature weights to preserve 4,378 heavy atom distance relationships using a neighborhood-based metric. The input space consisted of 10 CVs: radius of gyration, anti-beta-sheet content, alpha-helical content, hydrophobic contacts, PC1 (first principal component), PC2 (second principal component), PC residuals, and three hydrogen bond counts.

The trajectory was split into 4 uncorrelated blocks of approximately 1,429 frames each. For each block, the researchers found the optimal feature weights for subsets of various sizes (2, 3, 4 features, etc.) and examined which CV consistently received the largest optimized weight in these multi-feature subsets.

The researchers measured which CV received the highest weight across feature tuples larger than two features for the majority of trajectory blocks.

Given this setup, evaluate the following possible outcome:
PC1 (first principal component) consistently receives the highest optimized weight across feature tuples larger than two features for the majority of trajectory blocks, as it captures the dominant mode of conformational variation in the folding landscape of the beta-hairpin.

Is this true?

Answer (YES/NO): NO